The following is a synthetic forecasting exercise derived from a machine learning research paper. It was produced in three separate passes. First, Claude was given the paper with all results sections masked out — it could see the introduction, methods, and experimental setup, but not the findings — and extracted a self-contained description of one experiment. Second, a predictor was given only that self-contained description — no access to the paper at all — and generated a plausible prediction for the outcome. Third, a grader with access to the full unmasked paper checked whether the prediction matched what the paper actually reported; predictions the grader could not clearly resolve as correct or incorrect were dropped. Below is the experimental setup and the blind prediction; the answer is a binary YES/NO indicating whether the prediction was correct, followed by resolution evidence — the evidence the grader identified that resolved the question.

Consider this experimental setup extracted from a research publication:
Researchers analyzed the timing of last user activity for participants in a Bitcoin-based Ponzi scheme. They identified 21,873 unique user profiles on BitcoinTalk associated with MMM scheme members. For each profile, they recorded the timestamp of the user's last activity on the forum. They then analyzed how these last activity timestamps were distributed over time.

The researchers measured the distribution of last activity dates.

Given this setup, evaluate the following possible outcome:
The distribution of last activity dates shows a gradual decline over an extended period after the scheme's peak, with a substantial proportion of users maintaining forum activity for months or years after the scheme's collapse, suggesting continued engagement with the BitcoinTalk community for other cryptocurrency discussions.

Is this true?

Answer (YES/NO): NO